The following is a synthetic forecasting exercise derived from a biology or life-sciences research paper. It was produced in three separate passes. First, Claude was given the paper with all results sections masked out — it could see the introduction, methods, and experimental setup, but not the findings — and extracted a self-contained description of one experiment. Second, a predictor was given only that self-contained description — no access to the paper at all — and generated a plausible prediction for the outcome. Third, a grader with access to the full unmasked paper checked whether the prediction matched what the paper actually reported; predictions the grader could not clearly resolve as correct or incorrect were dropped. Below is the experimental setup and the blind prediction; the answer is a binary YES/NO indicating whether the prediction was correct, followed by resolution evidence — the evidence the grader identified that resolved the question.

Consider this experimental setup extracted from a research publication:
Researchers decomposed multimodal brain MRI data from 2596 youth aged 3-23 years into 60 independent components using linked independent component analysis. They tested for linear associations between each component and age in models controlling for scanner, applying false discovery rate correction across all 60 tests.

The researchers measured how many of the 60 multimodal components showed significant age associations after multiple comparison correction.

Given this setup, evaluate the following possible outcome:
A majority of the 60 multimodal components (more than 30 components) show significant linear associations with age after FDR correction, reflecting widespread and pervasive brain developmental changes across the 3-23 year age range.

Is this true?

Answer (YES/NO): NO